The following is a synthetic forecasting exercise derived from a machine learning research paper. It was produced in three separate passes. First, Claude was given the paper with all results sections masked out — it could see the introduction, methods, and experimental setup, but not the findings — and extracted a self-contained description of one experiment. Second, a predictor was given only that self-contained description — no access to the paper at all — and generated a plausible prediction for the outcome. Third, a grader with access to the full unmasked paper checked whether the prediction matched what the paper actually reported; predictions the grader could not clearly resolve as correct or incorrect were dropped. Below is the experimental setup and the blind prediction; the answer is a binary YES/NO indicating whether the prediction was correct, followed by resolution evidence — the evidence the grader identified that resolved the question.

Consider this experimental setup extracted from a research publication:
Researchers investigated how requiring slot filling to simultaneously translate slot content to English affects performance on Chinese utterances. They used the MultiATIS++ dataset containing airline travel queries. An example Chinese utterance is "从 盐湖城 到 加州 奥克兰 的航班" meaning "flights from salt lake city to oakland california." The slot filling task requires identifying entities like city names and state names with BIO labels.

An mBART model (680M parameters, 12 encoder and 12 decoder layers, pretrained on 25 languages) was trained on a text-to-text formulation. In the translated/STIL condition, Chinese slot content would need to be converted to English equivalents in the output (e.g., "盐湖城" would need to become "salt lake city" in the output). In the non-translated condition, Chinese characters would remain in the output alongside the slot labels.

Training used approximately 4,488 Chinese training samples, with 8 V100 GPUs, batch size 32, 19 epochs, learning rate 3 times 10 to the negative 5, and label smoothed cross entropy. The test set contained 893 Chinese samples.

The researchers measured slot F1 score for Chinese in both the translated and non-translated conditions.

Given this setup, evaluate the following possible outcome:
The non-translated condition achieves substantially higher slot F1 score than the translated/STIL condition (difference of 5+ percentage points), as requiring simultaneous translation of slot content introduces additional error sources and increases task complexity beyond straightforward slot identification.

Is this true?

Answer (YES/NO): YES